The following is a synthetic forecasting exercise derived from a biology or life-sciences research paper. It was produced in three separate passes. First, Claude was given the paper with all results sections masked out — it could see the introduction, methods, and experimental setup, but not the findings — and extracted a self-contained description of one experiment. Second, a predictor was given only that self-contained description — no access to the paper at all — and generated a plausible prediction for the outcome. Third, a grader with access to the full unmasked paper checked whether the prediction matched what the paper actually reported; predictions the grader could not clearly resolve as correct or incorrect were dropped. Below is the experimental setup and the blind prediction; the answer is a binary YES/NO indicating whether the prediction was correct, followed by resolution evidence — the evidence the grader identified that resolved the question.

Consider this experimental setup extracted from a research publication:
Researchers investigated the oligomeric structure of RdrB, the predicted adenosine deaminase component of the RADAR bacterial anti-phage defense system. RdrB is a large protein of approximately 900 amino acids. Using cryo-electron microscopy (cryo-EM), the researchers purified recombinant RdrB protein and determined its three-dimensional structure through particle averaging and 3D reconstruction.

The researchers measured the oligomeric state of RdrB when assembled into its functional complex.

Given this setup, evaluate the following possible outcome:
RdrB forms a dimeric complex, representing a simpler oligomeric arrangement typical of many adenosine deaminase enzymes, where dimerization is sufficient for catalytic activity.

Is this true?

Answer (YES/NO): NO